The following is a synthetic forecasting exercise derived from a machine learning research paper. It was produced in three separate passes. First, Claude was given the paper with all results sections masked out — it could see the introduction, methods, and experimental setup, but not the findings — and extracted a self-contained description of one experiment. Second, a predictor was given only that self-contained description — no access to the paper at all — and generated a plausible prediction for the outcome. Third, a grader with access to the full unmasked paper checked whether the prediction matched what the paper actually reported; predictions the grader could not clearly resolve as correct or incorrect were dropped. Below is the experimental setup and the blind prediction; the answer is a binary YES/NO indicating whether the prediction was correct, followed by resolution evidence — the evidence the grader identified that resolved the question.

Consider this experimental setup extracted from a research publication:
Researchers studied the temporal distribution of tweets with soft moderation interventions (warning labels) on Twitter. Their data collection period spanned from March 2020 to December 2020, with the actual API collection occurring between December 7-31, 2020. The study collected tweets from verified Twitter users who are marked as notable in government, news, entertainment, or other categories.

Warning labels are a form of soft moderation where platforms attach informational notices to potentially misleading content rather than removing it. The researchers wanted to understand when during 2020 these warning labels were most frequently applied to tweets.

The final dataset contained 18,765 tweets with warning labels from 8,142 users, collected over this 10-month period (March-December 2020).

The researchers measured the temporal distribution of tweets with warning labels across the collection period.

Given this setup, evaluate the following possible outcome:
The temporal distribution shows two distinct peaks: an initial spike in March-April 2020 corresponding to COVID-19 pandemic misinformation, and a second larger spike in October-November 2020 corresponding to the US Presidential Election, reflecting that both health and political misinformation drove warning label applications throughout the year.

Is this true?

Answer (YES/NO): NO